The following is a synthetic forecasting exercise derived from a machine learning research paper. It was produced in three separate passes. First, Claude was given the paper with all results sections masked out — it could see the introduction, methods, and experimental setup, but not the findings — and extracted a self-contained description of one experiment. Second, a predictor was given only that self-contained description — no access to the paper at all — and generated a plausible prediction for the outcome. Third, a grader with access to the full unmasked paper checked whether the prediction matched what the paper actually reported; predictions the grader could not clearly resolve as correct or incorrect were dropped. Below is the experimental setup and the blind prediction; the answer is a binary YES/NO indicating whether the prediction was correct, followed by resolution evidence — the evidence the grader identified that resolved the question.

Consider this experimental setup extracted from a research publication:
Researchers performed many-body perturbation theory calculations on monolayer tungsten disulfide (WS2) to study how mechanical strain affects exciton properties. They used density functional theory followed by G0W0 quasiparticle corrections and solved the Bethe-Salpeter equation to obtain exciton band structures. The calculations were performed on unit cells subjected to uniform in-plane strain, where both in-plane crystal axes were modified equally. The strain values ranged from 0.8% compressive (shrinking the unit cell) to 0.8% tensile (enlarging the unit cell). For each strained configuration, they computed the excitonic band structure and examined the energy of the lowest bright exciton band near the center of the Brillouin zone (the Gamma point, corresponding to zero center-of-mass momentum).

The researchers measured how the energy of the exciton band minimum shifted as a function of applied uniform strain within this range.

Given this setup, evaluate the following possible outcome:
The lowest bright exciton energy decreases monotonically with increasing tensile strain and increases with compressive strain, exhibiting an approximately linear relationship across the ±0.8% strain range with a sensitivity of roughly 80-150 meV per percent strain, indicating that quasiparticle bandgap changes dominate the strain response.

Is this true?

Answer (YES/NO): YES